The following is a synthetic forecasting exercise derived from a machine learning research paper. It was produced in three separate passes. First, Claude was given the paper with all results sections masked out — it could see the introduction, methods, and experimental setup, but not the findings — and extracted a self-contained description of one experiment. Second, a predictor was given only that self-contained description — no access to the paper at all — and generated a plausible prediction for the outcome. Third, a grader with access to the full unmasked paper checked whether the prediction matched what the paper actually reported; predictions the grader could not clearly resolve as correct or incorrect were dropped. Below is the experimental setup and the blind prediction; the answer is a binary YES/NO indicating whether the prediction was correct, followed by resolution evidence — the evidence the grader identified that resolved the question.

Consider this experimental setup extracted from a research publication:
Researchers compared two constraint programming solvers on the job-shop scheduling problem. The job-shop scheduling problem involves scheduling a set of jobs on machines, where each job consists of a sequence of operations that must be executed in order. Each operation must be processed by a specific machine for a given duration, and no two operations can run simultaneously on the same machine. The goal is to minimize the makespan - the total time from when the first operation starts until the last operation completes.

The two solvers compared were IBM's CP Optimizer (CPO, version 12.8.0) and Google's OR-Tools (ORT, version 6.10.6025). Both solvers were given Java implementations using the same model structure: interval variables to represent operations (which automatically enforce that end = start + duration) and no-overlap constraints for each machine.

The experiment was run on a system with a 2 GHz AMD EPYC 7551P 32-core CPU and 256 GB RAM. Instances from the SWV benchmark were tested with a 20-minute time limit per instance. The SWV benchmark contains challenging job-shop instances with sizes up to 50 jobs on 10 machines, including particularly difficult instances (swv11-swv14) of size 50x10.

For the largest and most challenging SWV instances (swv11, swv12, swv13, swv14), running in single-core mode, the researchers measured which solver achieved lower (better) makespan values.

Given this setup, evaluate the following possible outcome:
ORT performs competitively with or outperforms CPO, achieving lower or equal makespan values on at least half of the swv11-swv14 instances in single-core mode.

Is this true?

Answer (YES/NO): NO